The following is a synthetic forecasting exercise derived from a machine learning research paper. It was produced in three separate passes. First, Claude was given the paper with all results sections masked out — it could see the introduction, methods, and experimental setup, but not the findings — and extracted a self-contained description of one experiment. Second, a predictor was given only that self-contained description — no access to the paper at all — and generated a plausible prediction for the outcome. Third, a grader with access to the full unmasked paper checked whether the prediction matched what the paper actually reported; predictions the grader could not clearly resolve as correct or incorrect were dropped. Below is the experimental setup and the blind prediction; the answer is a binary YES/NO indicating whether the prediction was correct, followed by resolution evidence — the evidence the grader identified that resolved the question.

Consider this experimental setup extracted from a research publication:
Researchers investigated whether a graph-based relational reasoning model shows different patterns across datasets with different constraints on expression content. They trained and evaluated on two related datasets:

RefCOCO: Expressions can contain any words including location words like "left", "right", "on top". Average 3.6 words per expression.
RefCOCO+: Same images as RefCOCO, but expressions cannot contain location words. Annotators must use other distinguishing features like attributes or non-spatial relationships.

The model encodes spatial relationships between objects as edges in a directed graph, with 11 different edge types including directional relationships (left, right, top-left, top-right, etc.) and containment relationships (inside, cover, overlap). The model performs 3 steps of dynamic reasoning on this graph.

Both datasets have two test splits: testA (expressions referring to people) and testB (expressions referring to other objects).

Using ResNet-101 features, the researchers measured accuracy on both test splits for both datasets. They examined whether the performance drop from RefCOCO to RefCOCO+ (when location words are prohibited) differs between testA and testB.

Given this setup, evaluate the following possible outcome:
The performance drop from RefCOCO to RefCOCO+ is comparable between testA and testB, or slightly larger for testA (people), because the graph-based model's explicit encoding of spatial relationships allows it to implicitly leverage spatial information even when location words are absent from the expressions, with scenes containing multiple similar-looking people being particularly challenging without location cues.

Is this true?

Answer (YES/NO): NO